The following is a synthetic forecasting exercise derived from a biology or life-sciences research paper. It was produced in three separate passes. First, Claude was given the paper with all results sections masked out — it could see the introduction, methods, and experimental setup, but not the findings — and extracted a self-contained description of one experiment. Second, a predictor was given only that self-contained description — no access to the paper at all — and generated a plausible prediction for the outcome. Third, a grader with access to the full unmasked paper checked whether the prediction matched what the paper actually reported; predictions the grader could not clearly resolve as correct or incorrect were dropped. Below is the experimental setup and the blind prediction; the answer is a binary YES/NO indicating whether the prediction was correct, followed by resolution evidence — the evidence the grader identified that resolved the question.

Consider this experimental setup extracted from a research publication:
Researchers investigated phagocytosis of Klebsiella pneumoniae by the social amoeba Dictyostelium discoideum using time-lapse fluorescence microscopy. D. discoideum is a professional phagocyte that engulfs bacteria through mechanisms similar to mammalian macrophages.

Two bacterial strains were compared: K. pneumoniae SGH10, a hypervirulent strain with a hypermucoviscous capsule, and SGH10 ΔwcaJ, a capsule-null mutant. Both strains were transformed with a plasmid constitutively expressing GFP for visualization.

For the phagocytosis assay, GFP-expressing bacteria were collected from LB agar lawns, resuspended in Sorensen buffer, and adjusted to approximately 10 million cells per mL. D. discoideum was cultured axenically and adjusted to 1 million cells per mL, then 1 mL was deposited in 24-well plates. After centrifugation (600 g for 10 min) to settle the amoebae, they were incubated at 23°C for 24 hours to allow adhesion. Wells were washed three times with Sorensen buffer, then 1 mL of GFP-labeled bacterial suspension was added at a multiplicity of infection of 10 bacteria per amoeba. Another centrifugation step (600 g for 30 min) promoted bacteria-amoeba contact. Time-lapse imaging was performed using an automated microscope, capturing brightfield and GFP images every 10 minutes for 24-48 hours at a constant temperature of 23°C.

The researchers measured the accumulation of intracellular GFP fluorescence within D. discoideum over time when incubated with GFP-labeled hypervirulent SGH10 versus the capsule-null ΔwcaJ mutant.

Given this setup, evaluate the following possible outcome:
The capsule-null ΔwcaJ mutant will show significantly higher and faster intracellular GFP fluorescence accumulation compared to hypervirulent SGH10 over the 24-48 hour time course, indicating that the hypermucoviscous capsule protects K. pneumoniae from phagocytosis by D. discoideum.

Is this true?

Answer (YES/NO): YES